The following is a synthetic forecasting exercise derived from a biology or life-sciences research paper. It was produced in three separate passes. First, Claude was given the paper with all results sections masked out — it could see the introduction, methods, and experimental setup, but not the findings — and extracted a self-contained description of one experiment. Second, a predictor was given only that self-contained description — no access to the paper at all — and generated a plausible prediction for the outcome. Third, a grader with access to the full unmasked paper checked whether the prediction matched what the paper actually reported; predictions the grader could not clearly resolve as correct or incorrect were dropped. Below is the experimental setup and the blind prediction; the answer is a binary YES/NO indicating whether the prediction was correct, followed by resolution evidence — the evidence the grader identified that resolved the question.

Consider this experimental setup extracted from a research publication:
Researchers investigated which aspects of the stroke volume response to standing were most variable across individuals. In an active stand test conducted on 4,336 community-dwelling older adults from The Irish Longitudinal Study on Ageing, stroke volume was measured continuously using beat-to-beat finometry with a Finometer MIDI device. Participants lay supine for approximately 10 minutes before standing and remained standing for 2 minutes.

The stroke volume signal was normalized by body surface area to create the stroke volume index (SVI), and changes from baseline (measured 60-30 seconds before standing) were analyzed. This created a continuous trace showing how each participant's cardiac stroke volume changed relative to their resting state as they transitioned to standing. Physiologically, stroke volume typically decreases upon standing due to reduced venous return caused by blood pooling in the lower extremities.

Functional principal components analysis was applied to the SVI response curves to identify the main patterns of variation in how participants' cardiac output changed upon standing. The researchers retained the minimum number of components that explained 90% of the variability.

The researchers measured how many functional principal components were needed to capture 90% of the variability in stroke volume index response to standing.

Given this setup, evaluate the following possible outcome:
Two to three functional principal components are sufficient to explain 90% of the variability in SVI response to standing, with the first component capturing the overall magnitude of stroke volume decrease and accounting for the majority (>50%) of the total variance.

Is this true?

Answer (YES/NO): NO